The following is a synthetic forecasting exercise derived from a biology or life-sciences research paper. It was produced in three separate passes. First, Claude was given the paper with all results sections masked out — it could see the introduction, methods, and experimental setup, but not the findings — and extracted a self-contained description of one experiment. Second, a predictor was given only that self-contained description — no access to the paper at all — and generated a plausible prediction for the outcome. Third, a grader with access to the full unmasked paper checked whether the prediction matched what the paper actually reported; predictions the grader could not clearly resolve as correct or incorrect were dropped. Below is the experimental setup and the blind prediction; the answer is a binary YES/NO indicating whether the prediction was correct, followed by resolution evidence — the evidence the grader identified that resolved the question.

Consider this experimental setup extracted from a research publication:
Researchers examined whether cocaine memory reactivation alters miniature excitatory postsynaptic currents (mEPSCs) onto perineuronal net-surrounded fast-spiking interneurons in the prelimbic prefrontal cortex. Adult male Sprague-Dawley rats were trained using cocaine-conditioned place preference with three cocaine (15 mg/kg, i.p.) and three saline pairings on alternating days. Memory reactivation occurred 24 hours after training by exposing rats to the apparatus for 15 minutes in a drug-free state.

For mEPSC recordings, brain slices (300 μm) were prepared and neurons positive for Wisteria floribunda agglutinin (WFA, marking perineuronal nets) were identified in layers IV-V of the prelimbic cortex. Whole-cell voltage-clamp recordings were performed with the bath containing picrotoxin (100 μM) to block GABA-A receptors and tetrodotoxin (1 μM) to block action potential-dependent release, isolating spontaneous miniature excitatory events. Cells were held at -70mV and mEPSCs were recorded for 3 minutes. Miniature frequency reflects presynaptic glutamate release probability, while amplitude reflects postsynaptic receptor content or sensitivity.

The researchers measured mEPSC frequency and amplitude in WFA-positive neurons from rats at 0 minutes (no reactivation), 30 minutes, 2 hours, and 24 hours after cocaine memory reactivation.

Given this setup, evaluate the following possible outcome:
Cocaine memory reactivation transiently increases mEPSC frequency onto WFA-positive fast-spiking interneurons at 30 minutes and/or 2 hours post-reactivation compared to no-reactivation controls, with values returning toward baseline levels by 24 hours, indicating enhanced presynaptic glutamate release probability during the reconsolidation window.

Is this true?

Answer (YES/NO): NO